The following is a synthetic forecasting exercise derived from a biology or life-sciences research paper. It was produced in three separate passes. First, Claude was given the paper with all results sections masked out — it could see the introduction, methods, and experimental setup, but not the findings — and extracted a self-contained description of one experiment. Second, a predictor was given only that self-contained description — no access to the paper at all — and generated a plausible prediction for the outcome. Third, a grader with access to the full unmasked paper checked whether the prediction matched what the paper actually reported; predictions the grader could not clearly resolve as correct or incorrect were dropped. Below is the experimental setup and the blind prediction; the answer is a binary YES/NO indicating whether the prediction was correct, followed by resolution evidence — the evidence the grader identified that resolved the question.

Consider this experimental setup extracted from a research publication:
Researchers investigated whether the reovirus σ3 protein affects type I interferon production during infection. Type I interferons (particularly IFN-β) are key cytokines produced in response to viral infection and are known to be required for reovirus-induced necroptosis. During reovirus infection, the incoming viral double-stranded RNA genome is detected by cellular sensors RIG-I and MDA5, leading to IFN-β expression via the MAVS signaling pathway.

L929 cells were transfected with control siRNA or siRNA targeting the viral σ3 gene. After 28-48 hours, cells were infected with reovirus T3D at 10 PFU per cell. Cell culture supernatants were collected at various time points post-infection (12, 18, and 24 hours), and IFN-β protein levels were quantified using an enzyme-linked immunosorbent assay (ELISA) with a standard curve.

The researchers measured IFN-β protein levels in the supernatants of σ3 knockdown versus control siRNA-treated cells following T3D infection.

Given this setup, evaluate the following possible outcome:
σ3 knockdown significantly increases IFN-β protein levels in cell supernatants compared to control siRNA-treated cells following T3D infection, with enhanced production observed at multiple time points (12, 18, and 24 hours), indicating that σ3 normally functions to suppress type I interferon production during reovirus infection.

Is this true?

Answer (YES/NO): NO